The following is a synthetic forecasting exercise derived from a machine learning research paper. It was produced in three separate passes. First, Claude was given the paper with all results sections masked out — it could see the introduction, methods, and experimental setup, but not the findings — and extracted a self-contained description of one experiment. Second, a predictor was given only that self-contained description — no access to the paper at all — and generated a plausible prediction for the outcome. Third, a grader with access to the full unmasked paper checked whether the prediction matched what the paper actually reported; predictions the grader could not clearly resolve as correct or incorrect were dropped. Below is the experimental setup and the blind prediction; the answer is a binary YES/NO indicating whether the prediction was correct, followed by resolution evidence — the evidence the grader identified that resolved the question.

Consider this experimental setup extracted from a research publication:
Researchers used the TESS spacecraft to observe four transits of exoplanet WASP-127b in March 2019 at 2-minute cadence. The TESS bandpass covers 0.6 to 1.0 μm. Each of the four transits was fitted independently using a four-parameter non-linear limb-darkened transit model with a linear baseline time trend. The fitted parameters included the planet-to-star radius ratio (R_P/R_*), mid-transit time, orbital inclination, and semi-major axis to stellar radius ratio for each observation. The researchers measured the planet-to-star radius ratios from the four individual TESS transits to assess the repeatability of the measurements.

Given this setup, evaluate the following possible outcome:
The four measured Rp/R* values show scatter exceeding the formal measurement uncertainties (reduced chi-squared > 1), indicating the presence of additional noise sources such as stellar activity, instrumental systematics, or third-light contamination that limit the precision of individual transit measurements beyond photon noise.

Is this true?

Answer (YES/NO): NO